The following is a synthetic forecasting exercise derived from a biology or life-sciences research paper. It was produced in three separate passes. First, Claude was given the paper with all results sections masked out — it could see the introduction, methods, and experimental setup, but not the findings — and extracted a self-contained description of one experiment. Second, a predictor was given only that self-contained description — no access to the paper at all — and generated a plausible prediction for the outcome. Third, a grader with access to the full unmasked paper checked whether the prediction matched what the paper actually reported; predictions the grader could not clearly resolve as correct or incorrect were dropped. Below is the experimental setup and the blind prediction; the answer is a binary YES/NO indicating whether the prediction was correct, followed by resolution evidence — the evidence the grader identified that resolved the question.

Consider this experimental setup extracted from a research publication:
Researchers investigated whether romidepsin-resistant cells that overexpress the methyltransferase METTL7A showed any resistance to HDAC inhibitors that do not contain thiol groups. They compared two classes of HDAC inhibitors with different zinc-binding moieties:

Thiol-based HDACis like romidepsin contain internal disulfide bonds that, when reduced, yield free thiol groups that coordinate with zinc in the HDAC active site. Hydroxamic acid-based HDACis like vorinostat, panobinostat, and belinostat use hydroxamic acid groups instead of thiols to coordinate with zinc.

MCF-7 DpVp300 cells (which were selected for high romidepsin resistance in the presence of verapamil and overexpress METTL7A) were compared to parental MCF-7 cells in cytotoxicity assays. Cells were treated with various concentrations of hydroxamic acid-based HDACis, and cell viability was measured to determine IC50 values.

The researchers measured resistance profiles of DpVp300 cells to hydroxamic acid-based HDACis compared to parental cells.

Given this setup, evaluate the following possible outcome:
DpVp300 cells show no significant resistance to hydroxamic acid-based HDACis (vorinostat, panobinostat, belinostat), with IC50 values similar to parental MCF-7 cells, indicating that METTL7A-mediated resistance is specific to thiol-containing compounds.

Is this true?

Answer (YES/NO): NO